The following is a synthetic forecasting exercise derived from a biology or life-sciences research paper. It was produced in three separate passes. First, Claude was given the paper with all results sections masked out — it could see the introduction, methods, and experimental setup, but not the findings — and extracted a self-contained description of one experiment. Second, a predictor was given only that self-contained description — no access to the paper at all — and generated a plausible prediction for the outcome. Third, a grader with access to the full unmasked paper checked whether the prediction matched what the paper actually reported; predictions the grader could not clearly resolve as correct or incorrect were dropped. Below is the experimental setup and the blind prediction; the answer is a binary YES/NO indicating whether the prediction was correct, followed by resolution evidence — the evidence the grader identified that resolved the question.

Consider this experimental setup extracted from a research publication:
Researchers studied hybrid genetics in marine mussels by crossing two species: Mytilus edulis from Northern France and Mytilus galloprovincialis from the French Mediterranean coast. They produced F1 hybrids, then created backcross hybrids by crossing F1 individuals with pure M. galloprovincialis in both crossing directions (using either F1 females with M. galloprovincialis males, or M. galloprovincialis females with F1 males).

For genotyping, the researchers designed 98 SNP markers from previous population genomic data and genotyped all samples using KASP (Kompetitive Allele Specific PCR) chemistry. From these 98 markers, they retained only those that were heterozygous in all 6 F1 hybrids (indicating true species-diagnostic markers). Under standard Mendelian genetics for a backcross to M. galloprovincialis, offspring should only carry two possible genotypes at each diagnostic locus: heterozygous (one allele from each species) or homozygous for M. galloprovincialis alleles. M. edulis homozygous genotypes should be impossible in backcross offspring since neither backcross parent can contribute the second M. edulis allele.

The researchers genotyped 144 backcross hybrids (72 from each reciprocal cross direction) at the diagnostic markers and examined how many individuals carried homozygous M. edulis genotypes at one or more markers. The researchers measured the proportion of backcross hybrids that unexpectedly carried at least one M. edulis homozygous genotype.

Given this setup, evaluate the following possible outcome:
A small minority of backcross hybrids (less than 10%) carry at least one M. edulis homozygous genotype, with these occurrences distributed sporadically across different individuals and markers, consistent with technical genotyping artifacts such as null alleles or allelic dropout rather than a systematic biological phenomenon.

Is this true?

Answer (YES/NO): NO